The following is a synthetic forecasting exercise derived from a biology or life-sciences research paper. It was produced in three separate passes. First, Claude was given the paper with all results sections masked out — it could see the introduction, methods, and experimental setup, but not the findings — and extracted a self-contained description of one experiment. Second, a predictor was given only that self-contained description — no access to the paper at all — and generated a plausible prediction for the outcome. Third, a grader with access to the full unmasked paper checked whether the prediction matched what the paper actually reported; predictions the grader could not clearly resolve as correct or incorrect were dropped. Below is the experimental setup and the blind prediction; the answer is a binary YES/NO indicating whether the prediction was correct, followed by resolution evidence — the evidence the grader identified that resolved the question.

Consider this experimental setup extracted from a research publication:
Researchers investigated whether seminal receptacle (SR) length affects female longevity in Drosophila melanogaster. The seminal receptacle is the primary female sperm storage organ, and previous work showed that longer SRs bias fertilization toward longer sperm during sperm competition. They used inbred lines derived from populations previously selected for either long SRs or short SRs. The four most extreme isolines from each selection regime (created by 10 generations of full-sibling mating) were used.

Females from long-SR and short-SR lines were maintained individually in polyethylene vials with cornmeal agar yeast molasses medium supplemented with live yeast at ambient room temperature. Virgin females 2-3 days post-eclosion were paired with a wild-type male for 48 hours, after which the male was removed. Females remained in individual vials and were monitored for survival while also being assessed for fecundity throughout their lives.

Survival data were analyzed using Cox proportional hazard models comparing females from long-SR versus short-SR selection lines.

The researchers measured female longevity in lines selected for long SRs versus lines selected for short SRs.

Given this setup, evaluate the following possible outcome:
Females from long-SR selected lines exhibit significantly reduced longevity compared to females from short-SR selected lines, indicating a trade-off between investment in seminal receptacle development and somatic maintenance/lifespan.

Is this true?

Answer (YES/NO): NO